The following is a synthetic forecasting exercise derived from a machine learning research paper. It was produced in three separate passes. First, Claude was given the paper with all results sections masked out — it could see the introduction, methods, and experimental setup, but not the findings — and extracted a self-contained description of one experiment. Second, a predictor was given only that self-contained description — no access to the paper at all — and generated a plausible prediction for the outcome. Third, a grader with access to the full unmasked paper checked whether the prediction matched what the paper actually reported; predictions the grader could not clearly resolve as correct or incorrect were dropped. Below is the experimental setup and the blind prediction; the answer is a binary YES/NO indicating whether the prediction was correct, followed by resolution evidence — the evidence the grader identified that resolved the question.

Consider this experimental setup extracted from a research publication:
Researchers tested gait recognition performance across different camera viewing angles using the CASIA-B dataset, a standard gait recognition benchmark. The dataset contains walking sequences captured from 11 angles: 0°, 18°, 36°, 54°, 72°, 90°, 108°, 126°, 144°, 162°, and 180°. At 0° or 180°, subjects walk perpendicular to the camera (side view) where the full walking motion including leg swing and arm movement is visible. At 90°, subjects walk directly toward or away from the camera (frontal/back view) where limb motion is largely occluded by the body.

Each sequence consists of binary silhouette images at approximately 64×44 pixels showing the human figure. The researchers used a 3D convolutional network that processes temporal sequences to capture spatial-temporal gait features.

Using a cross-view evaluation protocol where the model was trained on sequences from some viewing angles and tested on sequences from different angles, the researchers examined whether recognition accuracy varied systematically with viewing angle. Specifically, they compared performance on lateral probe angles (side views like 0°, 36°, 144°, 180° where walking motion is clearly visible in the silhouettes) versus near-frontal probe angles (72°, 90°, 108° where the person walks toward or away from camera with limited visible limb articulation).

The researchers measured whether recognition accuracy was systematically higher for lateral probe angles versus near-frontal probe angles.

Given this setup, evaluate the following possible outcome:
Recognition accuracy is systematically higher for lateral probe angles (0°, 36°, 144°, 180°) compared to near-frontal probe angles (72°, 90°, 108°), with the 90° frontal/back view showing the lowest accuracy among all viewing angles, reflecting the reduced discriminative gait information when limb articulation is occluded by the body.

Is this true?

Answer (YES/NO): NO